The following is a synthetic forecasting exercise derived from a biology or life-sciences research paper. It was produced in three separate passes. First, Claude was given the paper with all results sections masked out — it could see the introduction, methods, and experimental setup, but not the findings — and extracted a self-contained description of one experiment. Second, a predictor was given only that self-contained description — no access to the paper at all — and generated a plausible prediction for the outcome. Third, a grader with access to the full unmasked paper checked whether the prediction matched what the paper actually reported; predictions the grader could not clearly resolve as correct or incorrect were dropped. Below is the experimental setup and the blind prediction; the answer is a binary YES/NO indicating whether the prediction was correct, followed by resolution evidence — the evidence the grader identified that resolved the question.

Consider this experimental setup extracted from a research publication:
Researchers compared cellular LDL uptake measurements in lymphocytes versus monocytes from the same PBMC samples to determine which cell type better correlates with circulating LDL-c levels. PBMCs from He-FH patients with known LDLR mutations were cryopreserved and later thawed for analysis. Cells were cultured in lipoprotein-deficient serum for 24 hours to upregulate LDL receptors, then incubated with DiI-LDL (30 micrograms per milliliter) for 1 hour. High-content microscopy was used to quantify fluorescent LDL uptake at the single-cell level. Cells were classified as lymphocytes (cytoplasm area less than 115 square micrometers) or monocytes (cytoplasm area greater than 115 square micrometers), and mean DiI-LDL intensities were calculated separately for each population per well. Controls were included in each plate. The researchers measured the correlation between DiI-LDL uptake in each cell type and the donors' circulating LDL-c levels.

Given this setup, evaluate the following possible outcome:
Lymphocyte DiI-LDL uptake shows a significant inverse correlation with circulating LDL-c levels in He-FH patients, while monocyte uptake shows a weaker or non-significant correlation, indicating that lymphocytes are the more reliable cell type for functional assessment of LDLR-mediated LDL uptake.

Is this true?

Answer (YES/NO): NO